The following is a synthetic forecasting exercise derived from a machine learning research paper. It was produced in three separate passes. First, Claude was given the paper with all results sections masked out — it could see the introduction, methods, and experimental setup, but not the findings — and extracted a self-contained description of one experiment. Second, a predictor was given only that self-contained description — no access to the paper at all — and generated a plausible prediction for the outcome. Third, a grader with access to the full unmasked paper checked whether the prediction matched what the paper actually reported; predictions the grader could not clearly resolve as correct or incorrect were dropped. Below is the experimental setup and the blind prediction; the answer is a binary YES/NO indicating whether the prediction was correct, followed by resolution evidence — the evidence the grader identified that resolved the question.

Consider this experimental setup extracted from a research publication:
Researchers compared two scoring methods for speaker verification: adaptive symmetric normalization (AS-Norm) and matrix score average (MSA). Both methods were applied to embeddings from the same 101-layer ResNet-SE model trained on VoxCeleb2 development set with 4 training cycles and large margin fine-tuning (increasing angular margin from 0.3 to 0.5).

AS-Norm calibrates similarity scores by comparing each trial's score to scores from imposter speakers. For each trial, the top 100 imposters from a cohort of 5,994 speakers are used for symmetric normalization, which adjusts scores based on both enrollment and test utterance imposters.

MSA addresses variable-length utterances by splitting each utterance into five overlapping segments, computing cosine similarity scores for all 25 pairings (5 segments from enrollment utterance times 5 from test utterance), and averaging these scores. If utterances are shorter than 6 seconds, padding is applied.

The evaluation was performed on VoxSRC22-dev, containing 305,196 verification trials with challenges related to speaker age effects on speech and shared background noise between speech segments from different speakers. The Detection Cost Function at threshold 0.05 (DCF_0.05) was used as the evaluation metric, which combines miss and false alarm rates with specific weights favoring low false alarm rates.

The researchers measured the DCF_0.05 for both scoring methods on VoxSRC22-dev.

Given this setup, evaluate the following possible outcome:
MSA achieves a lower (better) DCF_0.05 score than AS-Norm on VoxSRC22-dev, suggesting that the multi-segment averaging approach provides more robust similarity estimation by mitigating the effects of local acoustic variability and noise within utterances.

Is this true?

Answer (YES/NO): YES